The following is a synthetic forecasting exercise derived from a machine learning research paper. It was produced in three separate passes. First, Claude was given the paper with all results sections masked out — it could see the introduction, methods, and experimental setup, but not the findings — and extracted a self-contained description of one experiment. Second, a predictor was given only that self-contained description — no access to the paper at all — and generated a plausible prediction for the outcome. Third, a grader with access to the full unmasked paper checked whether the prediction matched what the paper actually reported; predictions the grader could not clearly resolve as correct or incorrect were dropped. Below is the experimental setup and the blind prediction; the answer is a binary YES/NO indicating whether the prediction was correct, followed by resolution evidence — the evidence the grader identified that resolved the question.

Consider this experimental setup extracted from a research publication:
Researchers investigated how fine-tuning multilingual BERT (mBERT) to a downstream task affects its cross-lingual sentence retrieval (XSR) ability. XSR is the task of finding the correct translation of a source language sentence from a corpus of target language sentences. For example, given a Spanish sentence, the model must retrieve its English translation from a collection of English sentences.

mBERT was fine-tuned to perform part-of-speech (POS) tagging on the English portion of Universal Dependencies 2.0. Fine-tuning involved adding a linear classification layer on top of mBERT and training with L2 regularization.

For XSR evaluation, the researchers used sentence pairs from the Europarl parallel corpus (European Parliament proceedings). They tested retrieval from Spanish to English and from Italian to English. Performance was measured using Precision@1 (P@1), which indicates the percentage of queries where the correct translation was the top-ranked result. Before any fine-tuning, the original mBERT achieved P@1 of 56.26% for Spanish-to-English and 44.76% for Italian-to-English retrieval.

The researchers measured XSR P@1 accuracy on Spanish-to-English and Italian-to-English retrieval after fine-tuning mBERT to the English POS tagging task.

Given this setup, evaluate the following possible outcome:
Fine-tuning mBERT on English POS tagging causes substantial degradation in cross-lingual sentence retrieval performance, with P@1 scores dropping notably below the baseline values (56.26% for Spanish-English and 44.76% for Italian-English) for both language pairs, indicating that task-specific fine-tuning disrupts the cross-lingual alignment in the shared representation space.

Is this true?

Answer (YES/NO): YES